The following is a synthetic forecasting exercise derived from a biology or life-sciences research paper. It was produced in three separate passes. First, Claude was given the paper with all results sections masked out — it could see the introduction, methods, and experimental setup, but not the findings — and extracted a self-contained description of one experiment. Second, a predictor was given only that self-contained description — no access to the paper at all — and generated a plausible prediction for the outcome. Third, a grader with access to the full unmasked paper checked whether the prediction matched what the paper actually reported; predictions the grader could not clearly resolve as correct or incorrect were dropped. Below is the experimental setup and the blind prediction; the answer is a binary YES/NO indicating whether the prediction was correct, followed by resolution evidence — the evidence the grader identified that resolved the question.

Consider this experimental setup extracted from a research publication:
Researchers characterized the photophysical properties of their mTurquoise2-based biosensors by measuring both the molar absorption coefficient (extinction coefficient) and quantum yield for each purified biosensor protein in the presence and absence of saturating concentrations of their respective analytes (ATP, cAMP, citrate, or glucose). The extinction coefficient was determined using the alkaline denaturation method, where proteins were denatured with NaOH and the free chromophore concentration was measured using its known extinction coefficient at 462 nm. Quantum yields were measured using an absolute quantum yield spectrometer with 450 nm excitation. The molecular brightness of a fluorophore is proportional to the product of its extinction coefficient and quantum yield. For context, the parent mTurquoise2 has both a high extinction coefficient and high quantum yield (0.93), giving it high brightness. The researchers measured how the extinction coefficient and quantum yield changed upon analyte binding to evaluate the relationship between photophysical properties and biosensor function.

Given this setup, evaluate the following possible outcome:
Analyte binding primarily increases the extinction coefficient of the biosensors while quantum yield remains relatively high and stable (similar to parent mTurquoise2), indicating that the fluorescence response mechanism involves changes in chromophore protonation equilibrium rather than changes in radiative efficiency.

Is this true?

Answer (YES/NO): NO